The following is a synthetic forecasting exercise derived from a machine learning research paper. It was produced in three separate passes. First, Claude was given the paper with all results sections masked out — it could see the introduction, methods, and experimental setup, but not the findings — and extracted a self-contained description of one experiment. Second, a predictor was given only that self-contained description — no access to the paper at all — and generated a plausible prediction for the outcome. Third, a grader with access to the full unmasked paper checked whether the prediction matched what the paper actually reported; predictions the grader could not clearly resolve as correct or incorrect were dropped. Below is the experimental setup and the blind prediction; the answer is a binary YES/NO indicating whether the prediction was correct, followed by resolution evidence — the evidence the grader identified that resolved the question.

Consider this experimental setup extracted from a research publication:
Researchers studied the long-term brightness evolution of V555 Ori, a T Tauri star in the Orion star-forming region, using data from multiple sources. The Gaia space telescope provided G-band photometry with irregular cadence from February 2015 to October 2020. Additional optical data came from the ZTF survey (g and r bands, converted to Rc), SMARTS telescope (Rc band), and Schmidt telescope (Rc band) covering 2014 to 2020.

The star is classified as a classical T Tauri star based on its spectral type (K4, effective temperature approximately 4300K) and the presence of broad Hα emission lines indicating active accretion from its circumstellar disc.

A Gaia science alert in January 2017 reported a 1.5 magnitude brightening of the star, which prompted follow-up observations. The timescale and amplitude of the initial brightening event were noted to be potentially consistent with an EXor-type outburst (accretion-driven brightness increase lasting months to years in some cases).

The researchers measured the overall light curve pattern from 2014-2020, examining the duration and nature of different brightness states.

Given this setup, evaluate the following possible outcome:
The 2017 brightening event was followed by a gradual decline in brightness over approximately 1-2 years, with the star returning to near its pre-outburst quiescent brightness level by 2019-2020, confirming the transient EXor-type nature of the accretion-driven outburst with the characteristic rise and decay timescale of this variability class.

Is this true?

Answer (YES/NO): NO